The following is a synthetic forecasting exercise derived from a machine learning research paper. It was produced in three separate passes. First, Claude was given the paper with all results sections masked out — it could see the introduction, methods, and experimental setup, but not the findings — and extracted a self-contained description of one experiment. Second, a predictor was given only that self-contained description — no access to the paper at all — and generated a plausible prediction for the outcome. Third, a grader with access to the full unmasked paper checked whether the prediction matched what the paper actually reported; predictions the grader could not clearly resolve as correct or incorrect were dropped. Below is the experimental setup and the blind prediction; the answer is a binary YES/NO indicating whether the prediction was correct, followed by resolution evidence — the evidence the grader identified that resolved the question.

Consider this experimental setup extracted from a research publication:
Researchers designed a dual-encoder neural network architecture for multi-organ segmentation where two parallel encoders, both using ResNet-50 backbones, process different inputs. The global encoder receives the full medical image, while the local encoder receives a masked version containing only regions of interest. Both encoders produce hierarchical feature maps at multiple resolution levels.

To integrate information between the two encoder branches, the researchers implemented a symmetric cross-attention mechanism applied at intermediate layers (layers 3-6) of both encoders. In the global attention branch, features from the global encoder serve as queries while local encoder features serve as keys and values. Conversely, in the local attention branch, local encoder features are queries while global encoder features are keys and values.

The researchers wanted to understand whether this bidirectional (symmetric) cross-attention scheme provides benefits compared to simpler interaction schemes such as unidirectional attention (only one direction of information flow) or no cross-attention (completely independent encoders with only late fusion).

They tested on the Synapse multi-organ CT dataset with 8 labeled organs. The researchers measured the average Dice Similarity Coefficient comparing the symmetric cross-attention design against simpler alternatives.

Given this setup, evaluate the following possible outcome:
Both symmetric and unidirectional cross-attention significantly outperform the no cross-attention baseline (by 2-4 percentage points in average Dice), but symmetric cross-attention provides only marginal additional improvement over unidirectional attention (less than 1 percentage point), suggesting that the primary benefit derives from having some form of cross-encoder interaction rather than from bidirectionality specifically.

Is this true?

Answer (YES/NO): NO